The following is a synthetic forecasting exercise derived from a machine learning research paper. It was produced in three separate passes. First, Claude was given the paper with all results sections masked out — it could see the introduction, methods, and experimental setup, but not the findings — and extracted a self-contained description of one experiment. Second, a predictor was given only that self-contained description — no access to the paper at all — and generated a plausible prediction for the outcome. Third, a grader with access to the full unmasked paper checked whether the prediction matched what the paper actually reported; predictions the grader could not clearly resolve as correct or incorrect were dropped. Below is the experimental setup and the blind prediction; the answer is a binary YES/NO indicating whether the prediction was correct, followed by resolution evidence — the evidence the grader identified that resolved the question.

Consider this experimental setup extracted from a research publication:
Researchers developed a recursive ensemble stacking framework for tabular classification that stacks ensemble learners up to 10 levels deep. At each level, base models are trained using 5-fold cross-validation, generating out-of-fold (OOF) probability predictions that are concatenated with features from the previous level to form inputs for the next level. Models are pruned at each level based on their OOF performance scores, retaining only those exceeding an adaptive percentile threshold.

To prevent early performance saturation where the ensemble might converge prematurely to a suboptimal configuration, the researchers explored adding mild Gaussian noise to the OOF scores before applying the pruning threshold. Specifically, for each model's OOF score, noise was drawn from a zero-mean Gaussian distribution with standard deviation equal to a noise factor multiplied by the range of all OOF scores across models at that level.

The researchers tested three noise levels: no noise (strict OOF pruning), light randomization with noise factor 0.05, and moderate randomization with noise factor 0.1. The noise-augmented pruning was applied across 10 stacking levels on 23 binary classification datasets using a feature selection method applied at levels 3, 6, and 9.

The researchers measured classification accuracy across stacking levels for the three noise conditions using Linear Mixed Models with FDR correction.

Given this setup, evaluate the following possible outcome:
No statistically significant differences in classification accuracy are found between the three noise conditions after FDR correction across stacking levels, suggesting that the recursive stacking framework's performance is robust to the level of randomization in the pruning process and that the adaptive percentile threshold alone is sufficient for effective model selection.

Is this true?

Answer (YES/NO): NO